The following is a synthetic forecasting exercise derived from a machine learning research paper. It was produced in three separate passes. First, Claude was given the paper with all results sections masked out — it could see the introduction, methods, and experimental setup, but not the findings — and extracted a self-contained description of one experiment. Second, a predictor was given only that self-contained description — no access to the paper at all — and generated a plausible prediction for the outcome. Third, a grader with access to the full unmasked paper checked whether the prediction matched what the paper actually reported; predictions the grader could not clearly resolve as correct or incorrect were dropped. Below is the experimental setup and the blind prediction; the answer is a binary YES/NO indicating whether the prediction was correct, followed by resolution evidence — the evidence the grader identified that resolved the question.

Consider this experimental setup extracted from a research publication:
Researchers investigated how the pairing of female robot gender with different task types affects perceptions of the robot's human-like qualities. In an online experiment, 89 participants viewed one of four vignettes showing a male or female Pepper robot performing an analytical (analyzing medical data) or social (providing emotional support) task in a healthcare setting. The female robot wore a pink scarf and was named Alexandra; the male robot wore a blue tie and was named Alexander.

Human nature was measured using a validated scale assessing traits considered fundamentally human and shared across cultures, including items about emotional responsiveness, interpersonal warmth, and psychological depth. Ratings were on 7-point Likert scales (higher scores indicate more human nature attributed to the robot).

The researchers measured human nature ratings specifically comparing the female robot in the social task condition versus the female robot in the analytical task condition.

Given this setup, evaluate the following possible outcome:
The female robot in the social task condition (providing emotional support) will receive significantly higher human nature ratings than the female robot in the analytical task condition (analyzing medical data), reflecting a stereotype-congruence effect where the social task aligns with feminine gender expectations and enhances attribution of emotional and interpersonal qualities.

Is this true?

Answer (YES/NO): NO